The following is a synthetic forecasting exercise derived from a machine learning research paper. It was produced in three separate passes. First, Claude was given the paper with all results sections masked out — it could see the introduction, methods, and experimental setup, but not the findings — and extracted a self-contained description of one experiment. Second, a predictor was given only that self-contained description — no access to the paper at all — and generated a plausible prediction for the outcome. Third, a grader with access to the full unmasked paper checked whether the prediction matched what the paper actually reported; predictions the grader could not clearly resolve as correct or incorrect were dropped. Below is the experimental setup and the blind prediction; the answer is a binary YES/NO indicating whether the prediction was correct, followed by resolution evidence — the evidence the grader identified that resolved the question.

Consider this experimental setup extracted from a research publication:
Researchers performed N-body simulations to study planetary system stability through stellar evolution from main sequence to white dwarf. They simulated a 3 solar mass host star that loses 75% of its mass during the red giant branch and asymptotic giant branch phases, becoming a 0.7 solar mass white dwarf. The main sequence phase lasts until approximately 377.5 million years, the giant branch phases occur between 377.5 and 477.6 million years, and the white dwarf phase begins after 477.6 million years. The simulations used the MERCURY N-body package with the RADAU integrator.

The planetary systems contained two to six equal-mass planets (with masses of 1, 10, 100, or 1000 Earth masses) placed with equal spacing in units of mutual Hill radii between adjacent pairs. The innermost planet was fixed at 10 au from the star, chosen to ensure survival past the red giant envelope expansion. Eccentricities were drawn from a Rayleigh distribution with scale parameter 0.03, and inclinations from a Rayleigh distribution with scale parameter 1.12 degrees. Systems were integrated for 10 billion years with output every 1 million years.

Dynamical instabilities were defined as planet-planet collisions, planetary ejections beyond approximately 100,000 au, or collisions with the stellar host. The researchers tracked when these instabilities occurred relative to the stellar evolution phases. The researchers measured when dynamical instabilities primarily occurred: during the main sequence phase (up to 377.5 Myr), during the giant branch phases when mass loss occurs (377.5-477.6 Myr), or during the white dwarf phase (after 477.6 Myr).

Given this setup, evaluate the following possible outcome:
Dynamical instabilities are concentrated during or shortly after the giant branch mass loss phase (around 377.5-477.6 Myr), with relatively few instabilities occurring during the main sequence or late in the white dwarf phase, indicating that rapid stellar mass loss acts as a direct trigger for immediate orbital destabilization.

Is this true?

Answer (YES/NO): NO